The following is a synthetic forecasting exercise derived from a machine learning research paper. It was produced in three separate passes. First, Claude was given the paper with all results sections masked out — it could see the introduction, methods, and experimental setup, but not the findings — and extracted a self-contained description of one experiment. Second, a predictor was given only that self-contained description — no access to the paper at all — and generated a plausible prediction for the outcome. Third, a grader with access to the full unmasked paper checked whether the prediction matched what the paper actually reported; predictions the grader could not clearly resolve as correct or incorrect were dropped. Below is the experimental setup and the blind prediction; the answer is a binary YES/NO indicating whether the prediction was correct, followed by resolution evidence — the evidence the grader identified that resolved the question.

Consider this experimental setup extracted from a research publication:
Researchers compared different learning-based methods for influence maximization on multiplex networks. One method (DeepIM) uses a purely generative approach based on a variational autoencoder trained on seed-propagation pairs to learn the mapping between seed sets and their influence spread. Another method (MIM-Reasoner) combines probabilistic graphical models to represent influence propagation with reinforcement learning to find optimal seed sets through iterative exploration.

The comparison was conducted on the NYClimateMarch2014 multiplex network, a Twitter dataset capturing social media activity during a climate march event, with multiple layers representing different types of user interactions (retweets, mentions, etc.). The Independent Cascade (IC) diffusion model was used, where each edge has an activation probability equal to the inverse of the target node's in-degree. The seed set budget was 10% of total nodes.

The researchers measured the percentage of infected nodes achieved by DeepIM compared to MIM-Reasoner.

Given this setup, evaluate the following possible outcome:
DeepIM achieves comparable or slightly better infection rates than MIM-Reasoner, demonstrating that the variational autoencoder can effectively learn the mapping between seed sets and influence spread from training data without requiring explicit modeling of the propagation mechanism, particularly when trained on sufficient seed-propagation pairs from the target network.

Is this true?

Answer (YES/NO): NO